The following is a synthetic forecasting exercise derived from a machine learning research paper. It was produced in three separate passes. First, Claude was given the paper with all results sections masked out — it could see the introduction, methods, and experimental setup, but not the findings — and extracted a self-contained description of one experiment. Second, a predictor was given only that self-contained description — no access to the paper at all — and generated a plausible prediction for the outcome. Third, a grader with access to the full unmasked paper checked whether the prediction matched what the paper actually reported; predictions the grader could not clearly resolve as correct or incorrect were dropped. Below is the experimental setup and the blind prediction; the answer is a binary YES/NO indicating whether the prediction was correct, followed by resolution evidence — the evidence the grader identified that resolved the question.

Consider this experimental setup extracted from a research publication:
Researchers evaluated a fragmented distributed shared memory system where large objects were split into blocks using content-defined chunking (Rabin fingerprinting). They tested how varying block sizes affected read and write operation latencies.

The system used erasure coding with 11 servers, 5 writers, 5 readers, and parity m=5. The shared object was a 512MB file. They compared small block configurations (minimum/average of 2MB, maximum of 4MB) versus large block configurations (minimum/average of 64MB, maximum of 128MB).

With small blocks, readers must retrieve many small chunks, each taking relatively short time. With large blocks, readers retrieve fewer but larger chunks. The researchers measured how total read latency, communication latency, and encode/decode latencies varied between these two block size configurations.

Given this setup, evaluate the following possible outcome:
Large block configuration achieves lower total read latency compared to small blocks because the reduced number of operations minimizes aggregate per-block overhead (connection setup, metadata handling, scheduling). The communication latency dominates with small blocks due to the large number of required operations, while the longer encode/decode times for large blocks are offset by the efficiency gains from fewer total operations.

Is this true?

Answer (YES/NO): NO